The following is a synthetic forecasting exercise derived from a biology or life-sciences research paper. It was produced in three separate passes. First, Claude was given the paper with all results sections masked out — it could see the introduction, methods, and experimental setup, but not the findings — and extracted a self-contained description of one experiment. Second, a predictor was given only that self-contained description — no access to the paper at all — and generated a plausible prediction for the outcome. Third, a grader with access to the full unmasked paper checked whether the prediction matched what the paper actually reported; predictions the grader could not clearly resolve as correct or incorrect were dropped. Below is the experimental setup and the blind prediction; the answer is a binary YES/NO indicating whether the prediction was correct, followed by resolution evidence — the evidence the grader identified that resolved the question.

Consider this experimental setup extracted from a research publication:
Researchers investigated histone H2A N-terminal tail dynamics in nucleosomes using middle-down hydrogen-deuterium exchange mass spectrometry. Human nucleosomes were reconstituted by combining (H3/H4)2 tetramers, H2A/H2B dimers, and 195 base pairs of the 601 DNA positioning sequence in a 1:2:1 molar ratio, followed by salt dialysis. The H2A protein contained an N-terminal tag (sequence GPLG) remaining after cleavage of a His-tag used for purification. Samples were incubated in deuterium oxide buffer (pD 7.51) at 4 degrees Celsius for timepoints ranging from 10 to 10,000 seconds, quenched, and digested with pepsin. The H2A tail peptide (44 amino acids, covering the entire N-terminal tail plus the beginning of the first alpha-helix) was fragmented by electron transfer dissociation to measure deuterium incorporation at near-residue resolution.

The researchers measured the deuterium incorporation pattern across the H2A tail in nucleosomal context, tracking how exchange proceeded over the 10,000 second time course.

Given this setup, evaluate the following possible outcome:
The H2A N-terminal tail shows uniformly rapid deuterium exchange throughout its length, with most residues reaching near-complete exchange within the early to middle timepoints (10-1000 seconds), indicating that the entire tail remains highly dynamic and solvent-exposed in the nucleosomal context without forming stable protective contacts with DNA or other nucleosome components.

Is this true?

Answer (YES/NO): NO